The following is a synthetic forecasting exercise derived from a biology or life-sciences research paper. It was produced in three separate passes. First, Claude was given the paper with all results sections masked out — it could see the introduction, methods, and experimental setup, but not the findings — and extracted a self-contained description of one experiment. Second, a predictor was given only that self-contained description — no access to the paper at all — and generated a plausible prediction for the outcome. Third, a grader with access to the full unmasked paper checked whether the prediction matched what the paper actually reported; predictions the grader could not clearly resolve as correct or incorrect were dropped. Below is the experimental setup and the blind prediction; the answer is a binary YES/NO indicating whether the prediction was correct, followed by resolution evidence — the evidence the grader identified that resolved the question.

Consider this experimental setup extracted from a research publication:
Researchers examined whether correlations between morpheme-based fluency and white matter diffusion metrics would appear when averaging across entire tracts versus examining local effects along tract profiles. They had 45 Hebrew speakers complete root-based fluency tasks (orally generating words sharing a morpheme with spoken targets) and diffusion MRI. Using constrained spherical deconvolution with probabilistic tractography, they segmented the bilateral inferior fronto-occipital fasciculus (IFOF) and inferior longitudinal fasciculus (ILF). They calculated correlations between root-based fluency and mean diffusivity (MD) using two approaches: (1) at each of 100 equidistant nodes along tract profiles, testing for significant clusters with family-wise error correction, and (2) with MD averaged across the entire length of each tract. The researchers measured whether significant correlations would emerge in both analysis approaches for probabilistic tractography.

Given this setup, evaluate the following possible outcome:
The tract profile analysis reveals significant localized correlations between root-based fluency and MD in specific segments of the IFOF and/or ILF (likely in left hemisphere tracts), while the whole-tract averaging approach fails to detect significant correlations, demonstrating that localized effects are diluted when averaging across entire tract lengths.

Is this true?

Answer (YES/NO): NO